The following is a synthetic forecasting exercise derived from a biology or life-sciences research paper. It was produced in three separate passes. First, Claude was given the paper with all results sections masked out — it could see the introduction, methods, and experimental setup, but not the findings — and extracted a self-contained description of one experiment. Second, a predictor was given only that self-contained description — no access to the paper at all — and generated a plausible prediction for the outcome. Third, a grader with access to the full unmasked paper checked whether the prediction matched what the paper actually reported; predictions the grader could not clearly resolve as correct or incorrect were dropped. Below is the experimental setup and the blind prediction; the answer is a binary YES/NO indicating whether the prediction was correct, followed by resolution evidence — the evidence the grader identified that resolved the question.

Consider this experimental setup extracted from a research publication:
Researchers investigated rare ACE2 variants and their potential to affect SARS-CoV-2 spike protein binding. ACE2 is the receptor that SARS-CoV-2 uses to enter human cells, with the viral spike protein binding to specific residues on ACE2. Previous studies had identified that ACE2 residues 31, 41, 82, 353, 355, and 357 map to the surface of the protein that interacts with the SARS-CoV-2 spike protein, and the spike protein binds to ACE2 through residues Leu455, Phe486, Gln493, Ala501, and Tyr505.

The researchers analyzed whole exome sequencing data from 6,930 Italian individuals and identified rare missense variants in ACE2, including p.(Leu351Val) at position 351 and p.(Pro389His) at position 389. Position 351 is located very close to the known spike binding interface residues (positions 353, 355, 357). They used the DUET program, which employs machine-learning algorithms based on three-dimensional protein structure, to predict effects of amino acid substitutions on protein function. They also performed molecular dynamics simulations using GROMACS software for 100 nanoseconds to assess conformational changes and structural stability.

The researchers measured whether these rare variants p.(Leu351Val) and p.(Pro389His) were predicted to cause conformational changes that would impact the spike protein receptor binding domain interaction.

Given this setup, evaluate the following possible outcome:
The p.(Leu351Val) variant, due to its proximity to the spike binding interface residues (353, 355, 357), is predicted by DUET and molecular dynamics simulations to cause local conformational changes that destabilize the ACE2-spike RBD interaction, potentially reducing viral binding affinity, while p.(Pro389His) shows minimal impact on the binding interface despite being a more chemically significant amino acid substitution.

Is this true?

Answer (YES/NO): NO